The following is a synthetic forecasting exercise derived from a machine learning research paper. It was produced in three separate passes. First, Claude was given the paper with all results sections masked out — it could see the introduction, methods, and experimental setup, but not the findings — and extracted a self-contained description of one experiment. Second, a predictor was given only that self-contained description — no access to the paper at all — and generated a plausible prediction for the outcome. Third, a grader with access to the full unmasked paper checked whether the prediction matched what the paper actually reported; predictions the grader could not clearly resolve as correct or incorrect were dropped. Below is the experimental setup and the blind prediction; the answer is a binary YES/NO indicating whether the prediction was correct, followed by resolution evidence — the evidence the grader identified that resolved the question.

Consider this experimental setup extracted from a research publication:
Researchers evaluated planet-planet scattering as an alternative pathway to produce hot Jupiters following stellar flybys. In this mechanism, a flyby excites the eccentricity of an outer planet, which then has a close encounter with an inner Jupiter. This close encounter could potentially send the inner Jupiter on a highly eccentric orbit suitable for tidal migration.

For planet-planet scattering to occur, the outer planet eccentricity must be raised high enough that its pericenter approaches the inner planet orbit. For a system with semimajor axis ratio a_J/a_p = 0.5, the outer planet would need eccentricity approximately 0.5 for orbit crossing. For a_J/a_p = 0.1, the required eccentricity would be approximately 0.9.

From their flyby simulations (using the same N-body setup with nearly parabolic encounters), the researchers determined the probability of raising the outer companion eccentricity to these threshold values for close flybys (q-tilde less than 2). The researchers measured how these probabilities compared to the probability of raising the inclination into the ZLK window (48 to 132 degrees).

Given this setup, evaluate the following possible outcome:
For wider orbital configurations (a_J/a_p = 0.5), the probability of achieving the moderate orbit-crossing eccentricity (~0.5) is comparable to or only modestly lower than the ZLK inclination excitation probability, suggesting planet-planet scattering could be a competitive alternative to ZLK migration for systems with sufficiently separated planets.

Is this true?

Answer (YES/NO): NO